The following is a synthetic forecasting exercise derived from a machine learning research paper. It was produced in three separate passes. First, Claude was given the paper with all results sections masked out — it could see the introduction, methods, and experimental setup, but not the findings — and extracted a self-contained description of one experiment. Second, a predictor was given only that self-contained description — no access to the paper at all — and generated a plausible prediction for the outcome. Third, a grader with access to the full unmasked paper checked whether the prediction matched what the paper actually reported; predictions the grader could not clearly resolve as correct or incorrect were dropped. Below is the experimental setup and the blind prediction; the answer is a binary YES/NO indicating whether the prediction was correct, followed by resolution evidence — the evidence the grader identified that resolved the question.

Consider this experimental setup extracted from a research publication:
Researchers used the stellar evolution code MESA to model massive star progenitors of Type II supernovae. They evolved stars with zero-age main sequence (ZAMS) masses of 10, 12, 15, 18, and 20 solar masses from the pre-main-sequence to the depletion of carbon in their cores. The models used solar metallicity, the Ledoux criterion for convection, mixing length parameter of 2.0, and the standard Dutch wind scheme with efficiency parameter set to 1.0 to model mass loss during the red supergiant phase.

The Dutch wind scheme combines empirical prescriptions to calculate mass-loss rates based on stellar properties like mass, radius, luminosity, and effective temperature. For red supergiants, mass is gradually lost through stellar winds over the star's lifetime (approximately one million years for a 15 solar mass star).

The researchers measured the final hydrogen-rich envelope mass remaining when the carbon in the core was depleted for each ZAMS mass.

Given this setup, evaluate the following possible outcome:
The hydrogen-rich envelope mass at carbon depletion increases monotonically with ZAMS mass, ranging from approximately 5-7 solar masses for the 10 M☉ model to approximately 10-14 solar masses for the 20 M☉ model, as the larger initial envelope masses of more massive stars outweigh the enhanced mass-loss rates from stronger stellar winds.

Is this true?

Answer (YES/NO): NO